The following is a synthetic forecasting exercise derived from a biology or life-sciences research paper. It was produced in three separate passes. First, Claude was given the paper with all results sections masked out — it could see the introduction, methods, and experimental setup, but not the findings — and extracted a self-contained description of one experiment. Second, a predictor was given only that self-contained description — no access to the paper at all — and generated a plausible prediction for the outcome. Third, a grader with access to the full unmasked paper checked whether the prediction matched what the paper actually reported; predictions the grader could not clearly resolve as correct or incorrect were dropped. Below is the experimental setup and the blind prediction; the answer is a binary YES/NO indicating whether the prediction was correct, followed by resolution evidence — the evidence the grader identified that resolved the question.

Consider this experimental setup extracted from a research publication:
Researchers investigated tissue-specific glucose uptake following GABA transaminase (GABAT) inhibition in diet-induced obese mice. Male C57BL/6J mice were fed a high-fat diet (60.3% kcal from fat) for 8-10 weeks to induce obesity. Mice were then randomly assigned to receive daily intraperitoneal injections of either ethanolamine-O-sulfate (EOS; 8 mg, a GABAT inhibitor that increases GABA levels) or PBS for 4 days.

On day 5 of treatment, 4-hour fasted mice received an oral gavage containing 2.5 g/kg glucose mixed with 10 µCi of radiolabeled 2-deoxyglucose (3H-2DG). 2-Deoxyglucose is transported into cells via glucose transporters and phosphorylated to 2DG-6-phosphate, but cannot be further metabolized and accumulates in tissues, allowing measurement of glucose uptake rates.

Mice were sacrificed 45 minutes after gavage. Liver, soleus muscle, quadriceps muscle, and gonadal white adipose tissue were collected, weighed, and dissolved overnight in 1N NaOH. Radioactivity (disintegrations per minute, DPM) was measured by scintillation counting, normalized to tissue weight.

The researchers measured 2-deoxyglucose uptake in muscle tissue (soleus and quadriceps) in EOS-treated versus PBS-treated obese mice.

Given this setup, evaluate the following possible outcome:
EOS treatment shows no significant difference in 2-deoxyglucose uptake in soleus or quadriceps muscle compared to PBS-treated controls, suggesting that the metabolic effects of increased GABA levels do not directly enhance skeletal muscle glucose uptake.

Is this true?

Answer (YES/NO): NO